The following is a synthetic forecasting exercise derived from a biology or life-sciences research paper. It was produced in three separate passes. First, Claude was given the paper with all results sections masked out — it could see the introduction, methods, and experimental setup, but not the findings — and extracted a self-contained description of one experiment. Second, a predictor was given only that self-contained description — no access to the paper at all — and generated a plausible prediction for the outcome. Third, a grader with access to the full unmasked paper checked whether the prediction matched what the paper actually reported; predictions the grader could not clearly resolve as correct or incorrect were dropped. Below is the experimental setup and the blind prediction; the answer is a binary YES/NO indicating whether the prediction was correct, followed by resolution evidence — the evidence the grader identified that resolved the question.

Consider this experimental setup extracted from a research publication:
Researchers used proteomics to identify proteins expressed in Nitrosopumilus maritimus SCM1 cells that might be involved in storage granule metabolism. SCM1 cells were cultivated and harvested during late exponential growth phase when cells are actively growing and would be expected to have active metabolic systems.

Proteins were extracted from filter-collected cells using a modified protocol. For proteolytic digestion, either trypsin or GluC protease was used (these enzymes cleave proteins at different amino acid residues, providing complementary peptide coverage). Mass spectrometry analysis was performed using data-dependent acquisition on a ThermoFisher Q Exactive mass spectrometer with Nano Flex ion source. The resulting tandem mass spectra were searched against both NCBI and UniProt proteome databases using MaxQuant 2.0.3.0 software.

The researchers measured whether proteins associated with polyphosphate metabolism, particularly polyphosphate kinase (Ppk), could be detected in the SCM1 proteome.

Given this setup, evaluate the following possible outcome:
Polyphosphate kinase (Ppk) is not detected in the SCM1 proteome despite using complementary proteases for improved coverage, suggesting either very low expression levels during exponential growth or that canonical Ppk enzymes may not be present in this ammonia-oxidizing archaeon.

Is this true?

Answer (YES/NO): YES